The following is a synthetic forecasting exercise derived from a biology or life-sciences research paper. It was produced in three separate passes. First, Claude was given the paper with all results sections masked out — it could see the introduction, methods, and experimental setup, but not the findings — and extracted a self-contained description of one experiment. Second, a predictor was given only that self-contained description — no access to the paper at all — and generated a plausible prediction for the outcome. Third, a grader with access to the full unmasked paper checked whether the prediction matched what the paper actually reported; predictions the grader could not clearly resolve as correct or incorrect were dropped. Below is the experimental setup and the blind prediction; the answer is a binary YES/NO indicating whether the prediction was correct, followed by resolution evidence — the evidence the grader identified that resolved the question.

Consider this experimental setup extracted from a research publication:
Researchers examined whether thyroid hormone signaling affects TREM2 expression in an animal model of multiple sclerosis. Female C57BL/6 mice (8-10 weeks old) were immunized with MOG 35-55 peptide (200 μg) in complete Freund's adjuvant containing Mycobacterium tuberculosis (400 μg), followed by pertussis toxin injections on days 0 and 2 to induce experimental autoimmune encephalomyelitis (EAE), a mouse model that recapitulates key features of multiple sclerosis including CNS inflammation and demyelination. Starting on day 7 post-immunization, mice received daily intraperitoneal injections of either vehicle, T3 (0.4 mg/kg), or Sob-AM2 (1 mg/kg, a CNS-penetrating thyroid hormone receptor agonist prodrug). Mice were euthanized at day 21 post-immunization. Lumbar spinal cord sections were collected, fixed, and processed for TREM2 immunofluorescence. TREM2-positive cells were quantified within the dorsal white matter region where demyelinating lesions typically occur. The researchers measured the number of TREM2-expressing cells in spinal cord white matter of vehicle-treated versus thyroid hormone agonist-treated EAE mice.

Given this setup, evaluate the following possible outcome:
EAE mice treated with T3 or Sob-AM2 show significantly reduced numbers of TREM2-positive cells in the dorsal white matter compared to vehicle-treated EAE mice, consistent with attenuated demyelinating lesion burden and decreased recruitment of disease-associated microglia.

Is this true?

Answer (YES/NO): NO